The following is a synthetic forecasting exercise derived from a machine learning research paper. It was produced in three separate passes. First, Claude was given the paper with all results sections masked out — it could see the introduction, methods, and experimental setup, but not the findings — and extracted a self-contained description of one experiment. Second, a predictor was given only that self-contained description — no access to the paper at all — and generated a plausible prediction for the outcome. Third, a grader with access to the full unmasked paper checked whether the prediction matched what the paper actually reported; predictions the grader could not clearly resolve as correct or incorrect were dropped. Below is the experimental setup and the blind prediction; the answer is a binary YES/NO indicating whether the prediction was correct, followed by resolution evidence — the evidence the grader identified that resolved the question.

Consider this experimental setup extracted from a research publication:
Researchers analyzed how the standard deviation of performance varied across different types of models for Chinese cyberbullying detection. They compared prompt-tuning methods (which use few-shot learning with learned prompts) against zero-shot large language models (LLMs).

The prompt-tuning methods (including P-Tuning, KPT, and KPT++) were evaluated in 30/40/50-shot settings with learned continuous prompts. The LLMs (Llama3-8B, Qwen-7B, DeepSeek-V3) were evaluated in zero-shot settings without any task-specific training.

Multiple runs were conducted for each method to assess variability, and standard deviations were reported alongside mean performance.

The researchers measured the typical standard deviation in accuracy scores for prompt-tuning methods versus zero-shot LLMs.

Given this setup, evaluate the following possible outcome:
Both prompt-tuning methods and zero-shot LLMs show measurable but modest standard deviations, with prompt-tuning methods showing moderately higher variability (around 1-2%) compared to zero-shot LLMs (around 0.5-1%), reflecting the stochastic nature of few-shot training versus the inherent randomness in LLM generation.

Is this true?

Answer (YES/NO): NO